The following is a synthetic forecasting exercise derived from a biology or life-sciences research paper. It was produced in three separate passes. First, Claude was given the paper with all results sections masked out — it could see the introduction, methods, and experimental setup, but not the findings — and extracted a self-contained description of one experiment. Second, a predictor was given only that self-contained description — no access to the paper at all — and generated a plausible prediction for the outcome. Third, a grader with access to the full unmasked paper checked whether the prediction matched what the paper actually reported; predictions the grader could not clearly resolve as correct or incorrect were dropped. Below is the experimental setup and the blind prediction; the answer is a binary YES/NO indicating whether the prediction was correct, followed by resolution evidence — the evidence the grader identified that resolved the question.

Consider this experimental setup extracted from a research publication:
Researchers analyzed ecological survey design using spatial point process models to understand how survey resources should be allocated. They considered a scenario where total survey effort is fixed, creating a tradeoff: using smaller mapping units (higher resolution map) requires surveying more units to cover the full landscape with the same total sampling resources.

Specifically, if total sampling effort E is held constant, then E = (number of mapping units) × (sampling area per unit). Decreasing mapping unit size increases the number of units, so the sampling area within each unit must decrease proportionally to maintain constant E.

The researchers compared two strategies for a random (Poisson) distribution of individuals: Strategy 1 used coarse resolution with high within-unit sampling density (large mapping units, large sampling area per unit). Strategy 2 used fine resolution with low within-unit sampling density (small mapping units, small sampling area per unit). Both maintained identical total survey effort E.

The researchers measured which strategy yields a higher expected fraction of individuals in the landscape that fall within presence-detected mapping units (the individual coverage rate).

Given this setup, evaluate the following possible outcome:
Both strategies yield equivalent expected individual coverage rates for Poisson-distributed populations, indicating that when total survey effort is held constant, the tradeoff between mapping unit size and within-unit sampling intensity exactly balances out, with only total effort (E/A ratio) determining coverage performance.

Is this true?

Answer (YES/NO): NO